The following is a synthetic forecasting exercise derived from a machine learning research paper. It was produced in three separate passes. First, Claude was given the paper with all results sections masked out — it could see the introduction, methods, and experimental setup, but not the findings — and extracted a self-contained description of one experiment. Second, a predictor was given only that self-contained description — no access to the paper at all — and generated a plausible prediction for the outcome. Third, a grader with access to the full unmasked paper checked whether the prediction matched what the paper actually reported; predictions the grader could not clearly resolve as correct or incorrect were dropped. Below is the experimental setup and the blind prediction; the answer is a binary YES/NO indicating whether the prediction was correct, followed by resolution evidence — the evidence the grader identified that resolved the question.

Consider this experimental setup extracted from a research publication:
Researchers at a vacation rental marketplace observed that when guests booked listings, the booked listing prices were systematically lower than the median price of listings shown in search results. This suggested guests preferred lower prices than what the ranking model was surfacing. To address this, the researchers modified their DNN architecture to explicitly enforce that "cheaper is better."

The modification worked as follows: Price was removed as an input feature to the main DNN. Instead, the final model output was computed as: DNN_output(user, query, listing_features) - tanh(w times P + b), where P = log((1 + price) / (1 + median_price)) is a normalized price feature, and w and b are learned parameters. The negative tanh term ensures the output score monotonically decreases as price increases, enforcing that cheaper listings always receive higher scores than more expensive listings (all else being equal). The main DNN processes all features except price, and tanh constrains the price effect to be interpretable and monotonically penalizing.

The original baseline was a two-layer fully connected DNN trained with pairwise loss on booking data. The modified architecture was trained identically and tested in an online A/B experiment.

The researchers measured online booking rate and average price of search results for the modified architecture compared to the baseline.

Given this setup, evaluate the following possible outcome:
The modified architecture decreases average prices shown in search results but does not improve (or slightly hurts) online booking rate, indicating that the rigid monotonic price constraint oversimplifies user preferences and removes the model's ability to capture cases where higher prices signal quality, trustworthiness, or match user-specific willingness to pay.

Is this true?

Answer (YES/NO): YES